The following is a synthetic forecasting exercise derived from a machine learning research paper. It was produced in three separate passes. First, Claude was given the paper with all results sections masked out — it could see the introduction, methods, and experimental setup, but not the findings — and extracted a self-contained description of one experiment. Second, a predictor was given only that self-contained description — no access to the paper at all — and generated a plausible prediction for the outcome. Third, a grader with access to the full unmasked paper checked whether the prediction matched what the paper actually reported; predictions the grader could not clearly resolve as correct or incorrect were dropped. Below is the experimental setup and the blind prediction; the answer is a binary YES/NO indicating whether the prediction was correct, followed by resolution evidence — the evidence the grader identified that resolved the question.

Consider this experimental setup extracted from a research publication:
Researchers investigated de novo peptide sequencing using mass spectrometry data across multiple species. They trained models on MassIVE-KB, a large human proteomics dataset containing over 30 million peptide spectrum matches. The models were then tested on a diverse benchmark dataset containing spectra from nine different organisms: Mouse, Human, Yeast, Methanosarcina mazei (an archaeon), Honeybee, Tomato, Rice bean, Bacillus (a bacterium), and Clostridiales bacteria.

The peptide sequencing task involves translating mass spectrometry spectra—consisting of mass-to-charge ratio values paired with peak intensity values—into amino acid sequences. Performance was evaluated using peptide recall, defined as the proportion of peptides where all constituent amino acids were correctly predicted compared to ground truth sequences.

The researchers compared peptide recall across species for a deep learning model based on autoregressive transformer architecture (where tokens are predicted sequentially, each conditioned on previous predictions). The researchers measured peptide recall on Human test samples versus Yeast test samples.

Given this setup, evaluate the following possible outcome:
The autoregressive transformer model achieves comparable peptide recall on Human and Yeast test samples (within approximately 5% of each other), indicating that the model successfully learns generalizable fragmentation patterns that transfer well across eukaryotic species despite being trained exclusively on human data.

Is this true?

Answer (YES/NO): NO